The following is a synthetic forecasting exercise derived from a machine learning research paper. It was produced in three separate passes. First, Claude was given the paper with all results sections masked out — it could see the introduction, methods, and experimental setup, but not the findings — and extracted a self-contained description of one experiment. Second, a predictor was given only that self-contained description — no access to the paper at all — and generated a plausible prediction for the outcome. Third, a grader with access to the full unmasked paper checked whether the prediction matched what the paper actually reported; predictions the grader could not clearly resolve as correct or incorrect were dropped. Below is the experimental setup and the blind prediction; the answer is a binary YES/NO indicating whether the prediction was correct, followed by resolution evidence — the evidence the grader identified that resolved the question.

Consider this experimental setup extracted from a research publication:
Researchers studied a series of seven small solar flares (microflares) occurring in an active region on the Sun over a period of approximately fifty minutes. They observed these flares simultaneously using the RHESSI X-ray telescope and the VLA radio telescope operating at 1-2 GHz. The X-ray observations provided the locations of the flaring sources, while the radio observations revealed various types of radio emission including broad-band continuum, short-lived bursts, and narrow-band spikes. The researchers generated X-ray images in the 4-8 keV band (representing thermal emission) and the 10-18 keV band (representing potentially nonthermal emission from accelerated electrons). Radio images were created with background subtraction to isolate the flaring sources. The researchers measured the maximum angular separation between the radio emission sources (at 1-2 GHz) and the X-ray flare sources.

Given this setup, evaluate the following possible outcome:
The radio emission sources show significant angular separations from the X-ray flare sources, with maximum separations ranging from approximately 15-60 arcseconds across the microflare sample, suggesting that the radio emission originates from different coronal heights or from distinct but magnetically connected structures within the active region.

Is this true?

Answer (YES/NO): NO